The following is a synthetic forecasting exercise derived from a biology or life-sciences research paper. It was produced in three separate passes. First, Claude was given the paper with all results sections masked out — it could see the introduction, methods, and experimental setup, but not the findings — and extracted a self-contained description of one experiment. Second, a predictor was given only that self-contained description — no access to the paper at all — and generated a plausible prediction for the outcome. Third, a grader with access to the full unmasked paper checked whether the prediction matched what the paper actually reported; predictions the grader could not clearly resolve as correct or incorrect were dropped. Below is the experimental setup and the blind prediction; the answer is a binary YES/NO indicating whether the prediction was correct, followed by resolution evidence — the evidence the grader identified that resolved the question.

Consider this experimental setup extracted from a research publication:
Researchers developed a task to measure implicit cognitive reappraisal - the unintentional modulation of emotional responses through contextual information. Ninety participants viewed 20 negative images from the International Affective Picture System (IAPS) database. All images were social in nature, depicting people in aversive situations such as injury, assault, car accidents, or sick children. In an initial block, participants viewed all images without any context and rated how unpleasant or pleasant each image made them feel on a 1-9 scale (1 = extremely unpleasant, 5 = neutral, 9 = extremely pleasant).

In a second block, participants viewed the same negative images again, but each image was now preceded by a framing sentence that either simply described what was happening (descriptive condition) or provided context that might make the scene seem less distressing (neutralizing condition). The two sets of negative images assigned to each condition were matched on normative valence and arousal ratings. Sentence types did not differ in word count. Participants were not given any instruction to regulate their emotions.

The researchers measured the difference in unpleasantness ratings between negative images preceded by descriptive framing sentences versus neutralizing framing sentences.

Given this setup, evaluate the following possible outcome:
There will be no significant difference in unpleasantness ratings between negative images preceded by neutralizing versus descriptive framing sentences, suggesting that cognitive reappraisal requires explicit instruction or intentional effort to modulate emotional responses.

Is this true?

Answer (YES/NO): NO